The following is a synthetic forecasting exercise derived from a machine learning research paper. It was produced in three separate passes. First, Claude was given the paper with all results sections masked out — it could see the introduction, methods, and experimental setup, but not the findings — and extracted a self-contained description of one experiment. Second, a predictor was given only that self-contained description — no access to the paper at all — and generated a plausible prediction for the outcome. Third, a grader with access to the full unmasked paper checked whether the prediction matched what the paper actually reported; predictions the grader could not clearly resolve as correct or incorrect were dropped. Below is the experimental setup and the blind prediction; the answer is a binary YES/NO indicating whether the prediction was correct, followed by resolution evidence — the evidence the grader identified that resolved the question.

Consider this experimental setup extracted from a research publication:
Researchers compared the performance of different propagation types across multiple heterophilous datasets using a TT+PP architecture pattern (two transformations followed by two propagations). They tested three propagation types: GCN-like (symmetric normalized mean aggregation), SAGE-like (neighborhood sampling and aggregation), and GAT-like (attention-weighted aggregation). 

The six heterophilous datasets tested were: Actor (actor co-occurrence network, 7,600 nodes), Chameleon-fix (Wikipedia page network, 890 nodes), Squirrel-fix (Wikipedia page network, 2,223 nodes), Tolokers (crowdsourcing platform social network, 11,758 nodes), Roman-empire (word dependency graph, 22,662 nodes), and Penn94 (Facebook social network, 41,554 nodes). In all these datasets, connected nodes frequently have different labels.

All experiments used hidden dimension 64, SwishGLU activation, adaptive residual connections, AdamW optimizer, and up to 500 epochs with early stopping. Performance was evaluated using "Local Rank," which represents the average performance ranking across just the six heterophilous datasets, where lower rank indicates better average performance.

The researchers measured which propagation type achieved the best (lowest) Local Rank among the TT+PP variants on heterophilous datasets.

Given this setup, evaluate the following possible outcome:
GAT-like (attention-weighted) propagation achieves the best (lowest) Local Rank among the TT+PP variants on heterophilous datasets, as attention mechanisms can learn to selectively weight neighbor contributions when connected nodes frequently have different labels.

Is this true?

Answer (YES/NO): NO